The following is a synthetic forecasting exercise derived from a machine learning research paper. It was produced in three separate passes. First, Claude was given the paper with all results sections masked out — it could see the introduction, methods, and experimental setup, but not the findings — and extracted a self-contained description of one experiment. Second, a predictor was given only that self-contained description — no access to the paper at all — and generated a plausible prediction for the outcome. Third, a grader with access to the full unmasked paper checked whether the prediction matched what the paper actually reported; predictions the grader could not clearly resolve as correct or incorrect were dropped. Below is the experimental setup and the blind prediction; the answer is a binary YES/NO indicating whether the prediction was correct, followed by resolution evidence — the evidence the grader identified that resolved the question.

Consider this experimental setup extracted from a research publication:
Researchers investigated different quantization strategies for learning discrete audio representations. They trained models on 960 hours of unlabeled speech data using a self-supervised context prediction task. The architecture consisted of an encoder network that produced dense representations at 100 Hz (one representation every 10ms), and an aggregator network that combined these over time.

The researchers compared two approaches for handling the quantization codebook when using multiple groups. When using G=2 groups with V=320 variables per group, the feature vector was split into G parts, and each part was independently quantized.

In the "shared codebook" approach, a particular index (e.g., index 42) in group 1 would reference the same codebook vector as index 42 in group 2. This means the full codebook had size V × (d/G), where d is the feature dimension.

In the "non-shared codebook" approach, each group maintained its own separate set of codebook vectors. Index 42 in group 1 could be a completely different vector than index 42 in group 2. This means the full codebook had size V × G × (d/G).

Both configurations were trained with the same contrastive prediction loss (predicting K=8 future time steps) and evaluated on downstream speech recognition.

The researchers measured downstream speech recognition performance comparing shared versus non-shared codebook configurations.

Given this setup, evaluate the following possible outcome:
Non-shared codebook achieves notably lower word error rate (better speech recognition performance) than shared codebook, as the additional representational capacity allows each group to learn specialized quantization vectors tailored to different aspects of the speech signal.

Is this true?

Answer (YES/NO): NO